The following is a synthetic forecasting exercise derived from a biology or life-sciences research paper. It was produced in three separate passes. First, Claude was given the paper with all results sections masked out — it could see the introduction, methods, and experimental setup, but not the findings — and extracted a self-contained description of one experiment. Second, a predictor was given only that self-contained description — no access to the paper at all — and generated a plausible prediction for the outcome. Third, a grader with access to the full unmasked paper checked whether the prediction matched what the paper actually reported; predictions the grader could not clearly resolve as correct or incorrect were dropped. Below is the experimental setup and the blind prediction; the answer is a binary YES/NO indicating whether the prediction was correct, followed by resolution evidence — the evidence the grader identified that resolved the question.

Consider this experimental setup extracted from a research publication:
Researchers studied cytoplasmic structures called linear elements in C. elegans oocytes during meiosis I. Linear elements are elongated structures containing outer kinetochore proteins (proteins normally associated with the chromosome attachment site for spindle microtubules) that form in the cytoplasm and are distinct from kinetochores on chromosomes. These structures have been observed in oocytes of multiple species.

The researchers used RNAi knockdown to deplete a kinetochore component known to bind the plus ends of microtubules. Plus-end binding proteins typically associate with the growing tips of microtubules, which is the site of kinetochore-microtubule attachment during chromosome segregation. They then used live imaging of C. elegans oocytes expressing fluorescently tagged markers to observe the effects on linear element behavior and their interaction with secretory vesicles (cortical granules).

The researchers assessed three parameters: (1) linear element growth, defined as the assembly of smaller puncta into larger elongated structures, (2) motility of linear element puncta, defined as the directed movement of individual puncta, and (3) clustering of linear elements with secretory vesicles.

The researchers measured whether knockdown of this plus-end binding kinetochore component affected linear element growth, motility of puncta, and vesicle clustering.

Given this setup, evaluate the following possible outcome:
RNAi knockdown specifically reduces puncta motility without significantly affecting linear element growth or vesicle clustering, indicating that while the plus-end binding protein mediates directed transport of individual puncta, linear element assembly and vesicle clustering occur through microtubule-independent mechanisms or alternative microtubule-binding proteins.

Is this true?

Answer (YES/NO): NO